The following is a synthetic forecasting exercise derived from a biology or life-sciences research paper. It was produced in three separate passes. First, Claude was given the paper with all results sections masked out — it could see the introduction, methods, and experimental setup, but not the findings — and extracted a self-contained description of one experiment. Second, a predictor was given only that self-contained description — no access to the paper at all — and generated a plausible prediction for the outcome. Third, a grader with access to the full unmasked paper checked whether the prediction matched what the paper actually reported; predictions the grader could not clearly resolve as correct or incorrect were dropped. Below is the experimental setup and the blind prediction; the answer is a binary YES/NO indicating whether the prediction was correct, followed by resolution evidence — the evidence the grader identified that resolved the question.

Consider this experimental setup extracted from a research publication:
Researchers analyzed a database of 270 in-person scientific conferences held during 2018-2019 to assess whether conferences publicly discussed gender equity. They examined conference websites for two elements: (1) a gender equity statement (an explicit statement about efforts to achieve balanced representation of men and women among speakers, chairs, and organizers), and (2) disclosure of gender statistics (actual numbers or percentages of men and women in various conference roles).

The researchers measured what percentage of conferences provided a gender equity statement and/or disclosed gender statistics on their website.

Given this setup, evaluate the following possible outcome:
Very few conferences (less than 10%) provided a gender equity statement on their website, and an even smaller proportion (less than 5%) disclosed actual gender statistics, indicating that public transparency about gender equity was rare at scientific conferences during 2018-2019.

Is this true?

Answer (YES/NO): NO